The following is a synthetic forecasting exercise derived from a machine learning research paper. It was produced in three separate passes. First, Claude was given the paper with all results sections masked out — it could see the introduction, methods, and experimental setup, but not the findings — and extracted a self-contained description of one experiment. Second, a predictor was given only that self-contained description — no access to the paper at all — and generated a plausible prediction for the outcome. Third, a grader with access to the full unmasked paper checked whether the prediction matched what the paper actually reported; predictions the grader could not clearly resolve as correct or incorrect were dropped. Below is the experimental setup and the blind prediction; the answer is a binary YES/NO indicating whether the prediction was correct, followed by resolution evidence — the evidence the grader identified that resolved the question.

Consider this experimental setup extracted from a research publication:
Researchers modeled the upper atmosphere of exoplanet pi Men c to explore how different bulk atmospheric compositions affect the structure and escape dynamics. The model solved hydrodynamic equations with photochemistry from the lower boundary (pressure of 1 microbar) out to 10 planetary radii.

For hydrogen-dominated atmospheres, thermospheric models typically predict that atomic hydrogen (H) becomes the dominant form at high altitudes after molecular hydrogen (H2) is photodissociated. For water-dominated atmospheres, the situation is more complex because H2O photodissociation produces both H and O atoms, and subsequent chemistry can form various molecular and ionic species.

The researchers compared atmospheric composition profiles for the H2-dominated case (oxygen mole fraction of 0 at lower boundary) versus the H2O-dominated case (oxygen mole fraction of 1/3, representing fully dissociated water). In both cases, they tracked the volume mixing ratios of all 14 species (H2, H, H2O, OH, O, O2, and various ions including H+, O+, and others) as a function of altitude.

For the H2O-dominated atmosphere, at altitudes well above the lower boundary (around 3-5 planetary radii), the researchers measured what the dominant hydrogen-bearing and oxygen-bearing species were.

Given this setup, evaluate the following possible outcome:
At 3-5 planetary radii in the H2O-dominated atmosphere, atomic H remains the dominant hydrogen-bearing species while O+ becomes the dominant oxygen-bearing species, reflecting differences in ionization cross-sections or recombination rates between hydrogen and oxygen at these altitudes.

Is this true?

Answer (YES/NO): NO